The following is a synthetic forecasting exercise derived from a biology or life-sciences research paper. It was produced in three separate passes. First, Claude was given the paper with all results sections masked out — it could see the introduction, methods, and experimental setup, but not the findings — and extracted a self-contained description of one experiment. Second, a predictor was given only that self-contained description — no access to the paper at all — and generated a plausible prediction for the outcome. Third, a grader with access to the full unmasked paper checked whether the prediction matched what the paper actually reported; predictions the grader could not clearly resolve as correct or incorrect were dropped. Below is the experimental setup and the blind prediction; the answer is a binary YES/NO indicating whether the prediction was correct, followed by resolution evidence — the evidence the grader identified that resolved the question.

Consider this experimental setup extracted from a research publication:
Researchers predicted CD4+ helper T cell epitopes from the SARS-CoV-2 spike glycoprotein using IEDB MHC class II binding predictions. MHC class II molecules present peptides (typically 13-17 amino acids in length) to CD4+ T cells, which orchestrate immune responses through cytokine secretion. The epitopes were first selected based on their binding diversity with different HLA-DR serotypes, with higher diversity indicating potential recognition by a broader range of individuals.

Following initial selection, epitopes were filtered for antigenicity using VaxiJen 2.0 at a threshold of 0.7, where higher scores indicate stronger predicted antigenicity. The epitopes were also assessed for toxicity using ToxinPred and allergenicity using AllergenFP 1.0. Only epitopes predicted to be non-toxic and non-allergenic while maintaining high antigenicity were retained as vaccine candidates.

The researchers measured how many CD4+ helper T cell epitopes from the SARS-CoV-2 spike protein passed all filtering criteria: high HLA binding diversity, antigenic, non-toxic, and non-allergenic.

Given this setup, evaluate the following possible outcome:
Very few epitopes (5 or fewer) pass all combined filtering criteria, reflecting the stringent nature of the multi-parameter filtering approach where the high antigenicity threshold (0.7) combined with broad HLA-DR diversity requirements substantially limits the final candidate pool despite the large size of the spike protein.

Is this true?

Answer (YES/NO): NO